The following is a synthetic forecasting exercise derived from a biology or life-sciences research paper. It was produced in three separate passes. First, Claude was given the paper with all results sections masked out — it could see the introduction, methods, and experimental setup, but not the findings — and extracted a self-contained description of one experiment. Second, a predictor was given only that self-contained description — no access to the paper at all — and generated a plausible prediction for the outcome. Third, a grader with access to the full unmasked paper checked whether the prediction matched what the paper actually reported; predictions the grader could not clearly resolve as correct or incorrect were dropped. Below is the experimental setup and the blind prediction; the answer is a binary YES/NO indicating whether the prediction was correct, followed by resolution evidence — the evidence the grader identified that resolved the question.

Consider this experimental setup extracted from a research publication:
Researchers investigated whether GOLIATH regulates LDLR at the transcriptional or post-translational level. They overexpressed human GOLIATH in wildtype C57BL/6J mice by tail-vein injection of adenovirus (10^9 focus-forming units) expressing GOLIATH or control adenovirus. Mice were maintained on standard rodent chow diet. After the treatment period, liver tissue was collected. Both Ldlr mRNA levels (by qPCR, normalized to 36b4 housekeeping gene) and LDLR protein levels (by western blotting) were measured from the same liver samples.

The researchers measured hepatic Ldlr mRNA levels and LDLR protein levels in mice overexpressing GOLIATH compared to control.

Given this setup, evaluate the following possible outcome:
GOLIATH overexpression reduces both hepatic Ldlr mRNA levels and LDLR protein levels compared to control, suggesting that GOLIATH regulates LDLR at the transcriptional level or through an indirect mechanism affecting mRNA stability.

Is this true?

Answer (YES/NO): NO